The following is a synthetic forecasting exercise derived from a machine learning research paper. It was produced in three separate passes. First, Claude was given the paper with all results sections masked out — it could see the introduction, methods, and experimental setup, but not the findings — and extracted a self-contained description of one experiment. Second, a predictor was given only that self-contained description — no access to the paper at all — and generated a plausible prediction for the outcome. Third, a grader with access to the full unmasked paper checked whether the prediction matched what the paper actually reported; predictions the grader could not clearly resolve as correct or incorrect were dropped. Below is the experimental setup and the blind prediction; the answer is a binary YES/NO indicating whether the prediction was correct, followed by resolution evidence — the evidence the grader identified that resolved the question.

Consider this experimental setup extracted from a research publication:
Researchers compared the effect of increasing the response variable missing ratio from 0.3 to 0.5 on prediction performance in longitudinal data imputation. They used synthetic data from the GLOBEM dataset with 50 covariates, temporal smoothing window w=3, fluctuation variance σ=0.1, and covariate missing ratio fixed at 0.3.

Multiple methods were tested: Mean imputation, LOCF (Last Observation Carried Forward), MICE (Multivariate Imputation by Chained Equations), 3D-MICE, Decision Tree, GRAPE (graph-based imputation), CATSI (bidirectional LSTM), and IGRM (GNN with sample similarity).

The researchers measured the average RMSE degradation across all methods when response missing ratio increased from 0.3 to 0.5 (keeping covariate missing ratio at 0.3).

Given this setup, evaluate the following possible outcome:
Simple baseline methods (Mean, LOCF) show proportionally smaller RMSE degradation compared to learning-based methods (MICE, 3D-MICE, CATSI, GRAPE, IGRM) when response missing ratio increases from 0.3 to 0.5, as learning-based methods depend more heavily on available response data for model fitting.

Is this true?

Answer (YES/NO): NO